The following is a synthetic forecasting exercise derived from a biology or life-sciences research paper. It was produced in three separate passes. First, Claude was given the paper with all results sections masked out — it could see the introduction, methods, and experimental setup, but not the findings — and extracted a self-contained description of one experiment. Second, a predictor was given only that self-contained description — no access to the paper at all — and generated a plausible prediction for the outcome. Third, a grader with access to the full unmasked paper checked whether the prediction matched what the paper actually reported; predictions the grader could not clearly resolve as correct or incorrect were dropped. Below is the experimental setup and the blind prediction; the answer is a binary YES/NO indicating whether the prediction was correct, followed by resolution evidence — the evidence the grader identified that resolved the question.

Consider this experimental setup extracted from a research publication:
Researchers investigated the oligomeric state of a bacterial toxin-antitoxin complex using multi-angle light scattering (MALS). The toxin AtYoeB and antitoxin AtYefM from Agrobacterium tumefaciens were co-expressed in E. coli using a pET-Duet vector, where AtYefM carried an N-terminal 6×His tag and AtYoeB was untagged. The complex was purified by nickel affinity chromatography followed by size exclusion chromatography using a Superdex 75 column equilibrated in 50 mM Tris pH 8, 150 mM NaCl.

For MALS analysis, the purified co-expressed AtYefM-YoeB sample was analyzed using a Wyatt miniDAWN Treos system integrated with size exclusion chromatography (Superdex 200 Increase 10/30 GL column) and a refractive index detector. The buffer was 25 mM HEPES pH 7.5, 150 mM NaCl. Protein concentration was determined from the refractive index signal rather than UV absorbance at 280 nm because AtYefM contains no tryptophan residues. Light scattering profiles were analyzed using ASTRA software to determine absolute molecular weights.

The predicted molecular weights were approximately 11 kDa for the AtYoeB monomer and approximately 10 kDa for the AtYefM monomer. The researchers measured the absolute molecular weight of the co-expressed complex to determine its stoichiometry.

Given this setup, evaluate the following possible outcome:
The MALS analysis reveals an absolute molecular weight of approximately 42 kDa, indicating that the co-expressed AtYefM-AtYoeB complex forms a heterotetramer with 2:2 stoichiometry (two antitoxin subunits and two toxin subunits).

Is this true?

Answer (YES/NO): NO